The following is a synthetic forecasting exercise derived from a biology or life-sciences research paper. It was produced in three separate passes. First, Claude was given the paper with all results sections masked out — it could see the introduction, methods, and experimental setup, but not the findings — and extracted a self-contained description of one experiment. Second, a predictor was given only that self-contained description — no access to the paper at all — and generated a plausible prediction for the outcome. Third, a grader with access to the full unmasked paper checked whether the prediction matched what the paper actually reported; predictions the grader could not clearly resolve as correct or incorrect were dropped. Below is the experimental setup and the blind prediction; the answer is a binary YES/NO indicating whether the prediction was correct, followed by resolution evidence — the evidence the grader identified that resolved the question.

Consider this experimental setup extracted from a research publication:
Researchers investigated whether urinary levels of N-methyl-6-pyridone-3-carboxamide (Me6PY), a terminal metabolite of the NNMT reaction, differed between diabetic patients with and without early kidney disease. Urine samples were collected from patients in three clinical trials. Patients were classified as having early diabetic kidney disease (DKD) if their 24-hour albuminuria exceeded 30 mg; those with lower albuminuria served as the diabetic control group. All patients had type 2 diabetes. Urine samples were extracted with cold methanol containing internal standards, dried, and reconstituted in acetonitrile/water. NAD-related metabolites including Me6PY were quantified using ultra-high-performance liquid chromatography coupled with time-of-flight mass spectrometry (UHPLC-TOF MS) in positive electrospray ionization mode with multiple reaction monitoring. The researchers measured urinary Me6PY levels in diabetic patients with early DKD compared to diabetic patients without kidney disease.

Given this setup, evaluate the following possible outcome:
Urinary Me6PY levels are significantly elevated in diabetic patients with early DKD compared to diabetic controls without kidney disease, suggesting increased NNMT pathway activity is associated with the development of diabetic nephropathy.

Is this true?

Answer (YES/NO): YES